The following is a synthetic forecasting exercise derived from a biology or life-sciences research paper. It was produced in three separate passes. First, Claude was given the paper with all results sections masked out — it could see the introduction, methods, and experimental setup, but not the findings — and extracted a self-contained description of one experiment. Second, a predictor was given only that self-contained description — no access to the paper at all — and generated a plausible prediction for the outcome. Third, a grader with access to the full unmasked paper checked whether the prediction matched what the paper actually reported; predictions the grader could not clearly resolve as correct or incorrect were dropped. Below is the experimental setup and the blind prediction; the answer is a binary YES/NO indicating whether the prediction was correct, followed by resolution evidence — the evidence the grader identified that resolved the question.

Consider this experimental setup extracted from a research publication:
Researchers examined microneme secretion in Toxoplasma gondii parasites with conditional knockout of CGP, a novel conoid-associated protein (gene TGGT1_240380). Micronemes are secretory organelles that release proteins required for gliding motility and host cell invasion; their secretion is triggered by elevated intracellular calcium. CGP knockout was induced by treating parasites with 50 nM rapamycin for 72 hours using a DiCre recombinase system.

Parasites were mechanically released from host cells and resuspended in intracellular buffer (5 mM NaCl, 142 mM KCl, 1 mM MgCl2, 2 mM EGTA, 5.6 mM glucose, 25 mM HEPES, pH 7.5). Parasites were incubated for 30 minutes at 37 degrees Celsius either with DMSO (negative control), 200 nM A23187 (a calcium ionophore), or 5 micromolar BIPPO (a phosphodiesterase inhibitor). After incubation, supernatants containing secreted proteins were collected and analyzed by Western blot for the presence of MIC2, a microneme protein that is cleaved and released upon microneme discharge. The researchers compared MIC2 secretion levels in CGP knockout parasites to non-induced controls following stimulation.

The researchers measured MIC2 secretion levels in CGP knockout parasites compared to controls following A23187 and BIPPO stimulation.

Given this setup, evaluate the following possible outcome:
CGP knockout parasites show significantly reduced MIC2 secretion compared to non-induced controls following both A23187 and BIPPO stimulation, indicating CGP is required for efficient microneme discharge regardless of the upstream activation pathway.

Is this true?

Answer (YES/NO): NO